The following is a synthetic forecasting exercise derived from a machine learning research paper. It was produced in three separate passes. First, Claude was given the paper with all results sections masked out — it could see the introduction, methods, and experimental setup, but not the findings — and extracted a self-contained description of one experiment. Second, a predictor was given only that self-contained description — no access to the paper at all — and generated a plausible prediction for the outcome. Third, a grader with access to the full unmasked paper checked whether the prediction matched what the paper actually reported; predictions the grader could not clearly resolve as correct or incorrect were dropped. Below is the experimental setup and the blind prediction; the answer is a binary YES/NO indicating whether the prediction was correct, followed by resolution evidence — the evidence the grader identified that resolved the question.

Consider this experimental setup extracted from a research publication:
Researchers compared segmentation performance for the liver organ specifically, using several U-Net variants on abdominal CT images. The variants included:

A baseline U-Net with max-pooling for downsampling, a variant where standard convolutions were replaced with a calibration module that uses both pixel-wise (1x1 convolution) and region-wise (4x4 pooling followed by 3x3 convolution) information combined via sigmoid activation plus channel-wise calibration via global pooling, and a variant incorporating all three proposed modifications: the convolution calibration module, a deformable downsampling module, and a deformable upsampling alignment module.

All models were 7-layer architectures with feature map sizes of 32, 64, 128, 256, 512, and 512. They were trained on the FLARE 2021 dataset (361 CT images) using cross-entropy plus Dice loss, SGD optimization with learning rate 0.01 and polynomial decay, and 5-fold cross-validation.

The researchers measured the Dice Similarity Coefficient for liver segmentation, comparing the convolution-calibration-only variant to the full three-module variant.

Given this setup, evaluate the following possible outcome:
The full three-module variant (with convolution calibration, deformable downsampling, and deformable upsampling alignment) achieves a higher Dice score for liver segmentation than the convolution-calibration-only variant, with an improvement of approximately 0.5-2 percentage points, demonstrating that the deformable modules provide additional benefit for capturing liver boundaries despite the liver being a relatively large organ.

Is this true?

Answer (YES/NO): NO